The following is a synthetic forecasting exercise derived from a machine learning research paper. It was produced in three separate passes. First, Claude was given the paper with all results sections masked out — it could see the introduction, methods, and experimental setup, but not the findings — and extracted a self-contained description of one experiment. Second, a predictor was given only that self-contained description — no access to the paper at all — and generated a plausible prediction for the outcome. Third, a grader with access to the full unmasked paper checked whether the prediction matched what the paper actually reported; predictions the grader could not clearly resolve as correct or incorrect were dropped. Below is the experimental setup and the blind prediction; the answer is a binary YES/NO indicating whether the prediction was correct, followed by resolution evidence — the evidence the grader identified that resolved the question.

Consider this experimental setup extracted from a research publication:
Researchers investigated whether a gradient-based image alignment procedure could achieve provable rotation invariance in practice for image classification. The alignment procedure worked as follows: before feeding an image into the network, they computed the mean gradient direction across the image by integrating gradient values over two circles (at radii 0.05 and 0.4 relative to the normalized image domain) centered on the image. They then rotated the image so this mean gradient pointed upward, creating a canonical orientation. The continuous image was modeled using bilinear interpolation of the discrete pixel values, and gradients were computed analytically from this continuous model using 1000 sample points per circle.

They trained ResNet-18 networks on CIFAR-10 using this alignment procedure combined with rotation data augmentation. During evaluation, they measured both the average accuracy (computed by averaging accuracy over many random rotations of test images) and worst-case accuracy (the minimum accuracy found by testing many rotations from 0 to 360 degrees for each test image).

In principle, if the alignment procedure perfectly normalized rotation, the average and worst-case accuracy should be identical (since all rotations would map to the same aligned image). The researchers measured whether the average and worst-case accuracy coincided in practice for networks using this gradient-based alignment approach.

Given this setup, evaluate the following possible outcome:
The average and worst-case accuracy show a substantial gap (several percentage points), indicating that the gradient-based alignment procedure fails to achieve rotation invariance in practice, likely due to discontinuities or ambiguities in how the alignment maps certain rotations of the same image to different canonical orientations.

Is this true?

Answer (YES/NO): YES